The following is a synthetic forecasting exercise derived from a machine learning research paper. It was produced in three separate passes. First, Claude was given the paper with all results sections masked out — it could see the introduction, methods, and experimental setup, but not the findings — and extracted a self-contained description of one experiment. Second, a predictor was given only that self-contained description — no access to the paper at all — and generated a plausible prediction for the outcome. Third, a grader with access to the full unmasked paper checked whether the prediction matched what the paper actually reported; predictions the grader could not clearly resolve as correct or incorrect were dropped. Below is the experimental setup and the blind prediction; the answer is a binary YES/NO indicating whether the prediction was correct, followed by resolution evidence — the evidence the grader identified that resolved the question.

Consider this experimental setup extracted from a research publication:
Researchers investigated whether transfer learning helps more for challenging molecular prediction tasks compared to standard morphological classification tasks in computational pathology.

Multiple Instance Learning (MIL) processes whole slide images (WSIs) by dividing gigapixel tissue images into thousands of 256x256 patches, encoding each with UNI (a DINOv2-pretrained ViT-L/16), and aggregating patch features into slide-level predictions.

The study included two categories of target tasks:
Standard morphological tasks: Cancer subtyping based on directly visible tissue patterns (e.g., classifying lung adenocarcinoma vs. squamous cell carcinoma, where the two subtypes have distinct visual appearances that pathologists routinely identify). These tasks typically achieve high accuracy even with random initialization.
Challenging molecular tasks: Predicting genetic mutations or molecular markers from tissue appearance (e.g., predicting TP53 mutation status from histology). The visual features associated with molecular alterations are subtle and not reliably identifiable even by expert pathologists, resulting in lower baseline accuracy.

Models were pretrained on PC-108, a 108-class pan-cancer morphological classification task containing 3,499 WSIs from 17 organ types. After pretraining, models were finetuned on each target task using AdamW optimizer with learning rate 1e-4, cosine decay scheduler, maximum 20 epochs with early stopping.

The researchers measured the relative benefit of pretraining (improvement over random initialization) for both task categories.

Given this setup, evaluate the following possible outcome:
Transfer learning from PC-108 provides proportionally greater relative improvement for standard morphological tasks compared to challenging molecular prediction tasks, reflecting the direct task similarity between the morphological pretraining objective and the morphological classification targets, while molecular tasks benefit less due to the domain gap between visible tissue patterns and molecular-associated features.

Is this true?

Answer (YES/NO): NO